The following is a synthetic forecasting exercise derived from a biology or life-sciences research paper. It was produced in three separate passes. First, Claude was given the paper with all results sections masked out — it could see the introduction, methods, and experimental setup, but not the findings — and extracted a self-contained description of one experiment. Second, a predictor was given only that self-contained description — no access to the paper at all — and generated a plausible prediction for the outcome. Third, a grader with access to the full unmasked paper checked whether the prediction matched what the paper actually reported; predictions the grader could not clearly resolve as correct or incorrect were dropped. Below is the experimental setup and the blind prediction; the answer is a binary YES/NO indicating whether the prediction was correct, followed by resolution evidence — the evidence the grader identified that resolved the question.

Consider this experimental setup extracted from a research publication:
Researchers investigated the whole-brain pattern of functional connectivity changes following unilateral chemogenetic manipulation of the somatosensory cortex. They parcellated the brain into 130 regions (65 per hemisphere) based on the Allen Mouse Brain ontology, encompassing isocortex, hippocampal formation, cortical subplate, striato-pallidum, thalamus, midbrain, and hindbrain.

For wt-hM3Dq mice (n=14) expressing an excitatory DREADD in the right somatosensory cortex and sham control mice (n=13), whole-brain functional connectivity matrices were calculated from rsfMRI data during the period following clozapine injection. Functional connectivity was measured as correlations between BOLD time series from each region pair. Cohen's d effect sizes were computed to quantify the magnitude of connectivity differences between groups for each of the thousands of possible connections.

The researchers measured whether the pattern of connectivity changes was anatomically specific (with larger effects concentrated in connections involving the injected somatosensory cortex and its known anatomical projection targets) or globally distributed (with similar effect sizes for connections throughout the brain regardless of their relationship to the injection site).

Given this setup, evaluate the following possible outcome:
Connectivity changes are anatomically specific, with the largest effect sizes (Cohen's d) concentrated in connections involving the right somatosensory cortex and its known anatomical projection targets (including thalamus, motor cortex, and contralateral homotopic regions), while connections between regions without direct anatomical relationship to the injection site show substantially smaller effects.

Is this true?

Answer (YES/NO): YES